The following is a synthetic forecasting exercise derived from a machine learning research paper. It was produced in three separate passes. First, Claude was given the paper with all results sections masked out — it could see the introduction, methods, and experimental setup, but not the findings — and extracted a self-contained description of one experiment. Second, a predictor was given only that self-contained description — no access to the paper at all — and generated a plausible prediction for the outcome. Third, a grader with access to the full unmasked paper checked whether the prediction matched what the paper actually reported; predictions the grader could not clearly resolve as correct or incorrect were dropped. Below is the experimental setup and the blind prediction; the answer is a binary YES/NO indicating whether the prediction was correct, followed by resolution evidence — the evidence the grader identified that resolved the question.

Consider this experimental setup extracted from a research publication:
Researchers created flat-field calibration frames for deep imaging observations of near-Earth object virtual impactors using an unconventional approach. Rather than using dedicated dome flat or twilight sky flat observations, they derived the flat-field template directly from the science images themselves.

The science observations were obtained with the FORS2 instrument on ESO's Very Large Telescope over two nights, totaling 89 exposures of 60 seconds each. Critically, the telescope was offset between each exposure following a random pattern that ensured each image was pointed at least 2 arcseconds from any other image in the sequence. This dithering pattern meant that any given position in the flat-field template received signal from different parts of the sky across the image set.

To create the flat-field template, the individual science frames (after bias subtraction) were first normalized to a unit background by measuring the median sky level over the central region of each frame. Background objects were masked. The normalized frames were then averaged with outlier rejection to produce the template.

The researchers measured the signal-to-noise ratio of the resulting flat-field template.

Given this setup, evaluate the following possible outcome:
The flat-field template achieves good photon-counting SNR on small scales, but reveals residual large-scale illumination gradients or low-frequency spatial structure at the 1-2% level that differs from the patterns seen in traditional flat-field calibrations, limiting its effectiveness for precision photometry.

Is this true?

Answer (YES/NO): NO